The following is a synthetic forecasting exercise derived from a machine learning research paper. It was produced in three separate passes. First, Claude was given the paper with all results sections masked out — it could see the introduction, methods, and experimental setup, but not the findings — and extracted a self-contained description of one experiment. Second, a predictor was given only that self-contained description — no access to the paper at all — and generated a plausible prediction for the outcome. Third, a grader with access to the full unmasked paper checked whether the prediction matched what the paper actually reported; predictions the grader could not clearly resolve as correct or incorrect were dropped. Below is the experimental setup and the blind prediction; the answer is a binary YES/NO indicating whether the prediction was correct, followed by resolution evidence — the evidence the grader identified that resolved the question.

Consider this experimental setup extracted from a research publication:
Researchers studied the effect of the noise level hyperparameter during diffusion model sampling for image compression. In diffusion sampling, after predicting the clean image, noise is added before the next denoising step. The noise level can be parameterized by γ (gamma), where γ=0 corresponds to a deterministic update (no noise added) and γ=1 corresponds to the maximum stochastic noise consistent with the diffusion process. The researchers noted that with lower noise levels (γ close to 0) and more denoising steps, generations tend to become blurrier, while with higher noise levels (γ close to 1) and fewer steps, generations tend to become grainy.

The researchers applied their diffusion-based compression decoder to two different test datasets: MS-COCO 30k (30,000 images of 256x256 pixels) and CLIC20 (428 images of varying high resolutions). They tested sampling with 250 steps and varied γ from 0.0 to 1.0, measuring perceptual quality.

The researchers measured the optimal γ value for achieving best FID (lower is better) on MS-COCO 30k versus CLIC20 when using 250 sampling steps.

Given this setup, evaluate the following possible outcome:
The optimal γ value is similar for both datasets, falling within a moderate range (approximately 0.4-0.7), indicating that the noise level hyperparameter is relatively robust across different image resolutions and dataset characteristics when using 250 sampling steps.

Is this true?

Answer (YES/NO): NO